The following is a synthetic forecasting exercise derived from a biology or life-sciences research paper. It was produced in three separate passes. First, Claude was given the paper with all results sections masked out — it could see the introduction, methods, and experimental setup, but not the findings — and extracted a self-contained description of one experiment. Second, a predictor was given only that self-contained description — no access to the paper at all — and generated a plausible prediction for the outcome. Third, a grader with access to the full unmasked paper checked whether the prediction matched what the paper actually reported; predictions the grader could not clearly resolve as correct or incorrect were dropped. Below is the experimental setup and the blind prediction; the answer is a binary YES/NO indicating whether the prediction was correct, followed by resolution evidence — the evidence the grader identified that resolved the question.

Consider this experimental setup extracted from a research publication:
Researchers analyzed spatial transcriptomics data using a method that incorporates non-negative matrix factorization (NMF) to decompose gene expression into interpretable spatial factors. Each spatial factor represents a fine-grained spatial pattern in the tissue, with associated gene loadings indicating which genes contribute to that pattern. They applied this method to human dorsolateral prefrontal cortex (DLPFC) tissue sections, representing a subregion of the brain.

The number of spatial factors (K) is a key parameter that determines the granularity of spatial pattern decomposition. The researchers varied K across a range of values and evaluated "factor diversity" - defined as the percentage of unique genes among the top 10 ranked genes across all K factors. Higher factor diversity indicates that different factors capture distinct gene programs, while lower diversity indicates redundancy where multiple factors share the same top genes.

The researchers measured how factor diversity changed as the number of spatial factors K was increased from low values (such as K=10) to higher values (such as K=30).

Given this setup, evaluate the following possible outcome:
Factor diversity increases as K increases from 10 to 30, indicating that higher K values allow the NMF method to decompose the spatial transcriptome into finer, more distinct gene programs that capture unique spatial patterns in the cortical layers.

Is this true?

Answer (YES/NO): NO